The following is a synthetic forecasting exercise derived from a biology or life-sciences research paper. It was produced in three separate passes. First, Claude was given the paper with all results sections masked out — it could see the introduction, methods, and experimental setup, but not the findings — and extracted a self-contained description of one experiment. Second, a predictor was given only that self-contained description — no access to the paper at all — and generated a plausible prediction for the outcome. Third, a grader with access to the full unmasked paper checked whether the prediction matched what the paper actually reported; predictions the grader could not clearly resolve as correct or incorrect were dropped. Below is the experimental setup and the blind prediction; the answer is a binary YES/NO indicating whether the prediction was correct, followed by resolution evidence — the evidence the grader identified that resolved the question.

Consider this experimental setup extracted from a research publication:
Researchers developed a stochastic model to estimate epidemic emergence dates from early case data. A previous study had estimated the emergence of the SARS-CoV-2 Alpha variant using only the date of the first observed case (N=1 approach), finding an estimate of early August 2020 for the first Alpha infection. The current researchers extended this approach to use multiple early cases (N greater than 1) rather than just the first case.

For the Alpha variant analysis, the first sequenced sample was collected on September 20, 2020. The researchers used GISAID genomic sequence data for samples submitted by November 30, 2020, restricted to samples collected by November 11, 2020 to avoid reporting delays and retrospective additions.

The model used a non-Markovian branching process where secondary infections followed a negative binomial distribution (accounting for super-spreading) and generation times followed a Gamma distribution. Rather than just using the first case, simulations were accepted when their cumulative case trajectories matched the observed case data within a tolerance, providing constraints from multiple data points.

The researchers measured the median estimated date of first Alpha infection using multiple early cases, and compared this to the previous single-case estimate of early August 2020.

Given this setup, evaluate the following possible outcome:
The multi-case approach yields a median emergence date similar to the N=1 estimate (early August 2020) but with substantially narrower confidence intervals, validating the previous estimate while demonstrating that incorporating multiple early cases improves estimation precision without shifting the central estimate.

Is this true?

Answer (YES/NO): NO